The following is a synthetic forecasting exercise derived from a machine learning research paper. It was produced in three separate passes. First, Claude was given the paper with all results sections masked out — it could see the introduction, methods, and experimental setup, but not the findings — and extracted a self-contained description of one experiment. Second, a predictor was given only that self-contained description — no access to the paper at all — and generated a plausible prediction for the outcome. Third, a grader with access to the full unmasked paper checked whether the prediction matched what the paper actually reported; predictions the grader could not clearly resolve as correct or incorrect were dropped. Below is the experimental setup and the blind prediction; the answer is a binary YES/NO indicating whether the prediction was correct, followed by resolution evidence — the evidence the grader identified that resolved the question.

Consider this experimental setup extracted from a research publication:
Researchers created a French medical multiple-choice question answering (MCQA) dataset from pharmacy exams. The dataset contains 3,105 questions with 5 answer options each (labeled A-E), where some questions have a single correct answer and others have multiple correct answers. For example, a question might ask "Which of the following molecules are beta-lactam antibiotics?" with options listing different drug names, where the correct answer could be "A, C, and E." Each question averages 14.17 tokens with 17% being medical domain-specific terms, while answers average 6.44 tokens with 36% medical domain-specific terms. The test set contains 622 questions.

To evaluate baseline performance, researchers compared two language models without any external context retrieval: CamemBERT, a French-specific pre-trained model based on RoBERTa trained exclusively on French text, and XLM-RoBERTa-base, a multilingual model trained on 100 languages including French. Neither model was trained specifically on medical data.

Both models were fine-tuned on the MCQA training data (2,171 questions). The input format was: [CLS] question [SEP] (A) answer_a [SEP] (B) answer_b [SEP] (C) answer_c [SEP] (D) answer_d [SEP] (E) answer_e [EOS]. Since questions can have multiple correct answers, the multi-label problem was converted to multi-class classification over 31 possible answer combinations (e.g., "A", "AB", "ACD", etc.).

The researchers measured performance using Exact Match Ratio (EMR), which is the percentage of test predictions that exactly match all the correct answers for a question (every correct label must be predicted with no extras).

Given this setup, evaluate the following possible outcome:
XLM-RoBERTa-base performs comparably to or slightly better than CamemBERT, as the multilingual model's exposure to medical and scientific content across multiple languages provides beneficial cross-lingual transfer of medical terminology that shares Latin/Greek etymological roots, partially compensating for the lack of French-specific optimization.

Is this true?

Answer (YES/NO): YES